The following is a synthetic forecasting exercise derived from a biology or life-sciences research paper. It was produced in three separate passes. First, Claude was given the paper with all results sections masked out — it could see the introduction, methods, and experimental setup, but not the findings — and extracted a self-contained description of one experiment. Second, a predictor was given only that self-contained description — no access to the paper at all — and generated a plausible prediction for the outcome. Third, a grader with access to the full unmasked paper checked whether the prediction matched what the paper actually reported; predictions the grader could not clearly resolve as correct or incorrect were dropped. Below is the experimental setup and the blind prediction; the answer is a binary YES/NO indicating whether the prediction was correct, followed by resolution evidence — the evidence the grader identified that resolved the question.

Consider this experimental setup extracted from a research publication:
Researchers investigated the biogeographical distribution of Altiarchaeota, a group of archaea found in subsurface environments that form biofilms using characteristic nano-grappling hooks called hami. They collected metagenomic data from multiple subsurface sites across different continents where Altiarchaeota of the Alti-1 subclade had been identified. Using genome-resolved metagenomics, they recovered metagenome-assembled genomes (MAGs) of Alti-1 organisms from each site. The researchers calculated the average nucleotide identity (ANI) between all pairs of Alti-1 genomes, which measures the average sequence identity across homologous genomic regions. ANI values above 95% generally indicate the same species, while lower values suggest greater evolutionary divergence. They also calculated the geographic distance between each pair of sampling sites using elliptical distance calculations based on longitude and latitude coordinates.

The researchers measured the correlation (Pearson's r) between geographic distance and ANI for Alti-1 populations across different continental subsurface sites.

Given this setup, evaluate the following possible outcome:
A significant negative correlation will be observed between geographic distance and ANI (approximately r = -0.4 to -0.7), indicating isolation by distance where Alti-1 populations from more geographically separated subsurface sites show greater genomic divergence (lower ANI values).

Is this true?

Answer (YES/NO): NO